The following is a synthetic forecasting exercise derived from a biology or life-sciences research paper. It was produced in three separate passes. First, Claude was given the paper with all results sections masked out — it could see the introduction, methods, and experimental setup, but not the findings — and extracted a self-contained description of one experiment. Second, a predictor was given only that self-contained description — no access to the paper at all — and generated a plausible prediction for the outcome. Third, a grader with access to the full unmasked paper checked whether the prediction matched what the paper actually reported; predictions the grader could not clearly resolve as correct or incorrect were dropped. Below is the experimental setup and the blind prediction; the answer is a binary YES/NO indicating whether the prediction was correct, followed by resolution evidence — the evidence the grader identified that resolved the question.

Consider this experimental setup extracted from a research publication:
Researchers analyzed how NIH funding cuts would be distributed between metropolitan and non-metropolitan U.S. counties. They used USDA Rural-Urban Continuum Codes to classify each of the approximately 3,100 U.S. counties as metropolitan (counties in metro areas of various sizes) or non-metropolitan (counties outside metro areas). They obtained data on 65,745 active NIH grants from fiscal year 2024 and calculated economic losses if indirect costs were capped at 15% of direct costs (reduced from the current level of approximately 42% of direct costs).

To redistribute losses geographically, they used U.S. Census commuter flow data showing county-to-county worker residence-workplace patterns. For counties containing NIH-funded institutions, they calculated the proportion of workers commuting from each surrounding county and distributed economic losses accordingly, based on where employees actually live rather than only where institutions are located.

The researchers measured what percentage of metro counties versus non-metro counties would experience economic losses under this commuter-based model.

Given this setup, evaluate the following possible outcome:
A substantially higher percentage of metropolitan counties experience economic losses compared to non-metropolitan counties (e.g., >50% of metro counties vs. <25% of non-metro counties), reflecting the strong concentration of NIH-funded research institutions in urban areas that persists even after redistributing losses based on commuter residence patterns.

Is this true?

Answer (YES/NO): NO